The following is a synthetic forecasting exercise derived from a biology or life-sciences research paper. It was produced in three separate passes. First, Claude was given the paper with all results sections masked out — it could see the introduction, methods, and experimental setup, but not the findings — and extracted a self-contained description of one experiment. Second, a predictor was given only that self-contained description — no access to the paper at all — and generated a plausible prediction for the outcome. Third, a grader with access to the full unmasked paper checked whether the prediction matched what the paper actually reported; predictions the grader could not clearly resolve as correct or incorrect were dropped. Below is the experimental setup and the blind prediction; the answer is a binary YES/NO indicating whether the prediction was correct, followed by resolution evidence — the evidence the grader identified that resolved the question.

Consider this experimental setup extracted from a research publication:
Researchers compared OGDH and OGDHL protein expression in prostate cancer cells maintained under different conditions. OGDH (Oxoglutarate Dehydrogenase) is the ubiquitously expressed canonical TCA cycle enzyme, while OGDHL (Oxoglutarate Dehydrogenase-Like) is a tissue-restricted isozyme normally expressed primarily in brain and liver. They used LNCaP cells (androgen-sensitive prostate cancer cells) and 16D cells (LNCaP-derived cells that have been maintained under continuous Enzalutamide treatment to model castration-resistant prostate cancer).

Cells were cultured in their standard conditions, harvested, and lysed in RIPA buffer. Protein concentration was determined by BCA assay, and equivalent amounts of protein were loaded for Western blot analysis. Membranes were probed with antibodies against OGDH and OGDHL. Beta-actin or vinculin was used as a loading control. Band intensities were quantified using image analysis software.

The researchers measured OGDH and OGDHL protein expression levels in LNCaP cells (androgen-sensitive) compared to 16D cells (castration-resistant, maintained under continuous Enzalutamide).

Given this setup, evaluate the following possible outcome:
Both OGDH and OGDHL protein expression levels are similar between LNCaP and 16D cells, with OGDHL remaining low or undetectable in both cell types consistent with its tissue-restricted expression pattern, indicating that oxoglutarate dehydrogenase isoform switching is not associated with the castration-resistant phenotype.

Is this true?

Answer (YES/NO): NO